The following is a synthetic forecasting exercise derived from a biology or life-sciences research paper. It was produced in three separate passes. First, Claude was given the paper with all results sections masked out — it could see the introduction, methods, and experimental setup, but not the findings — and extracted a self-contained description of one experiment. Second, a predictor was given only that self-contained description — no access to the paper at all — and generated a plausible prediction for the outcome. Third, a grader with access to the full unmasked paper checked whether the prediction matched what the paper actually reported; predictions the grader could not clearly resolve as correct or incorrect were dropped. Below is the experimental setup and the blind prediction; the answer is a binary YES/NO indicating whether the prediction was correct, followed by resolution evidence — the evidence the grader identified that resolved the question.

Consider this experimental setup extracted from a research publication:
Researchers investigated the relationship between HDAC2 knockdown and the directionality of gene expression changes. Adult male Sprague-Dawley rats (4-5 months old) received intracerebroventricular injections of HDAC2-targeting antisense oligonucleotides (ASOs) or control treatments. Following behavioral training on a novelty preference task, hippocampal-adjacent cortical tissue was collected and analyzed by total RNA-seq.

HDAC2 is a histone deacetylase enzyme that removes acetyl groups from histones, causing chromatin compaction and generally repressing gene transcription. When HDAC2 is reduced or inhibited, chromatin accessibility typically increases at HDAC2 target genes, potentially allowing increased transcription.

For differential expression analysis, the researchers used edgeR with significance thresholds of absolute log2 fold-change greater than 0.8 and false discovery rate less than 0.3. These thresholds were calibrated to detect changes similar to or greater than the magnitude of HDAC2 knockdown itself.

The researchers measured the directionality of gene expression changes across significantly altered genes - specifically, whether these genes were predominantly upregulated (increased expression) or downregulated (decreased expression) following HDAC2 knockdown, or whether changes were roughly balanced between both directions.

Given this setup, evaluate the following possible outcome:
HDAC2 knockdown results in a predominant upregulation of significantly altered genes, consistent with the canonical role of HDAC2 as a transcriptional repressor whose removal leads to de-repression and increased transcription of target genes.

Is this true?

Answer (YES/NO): YES